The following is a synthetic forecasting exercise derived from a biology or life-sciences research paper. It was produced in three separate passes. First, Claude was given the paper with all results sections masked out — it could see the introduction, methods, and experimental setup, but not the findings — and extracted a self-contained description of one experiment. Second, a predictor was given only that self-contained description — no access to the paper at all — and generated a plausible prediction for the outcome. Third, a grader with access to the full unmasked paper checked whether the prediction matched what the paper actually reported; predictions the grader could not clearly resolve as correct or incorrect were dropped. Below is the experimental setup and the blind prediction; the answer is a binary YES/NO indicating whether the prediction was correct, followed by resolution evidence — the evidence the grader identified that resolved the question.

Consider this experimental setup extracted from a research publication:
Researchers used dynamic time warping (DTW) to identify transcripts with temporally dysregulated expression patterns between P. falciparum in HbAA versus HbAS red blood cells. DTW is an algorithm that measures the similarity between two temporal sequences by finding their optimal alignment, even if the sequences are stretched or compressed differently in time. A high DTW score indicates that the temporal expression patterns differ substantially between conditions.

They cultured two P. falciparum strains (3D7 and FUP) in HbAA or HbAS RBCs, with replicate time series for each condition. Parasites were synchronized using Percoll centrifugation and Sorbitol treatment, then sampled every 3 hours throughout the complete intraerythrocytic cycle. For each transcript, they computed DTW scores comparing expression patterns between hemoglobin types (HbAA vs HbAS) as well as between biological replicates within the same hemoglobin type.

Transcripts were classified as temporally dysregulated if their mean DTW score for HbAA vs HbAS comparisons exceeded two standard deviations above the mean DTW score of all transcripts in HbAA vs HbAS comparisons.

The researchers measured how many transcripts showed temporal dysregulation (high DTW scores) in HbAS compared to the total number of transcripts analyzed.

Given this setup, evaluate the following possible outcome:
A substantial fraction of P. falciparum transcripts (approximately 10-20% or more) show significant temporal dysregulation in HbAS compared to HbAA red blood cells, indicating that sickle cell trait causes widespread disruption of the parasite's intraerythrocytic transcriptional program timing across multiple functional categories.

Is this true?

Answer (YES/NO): NO